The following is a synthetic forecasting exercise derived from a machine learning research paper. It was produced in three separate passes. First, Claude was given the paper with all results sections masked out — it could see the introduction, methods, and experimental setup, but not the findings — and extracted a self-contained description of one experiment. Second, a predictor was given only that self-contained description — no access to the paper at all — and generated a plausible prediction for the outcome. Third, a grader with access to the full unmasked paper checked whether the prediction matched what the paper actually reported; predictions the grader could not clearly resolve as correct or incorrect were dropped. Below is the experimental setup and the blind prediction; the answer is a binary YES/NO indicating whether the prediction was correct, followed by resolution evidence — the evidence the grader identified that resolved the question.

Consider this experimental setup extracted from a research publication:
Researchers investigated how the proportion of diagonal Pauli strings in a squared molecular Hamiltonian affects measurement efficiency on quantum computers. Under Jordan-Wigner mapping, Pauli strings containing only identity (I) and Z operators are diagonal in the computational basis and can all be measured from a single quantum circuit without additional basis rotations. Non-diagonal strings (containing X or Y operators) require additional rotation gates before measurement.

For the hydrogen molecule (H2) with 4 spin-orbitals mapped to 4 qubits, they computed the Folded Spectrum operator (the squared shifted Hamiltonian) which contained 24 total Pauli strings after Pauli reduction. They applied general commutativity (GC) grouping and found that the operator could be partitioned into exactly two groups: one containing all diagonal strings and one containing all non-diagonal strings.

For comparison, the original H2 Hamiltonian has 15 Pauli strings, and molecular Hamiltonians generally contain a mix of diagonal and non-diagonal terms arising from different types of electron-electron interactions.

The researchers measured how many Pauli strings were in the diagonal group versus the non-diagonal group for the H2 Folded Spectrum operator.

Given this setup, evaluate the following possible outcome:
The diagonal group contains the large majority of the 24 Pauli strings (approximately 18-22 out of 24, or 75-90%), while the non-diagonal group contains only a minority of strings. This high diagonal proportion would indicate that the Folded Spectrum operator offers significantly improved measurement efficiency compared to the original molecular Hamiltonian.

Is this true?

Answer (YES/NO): NO